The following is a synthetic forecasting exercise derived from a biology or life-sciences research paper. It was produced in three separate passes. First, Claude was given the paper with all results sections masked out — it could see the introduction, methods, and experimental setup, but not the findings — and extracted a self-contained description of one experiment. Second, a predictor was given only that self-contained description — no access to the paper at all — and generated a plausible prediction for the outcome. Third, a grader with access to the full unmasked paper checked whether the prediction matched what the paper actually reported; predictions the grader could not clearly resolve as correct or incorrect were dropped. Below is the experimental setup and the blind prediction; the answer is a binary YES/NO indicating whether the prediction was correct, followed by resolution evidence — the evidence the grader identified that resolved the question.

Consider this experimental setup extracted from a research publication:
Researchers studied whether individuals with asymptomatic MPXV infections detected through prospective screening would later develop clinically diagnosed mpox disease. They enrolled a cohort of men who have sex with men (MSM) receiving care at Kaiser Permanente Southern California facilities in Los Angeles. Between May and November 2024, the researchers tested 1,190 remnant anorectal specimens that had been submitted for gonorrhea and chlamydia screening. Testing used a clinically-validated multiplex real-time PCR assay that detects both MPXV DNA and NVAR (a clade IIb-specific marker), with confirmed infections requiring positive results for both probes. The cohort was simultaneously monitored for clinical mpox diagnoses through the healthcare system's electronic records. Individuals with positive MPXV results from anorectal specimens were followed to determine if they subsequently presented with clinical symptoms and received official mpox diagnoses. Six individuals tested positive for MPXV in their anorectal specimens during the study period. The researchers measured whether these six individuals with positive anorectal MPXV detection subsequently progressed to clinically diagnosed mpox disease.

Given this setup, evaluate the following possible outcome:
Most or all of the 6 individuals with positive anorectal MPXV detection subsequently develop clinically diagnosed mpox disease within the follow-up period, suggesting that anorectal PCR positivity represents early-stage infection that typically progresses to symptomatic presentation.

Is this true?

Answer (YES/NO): NO